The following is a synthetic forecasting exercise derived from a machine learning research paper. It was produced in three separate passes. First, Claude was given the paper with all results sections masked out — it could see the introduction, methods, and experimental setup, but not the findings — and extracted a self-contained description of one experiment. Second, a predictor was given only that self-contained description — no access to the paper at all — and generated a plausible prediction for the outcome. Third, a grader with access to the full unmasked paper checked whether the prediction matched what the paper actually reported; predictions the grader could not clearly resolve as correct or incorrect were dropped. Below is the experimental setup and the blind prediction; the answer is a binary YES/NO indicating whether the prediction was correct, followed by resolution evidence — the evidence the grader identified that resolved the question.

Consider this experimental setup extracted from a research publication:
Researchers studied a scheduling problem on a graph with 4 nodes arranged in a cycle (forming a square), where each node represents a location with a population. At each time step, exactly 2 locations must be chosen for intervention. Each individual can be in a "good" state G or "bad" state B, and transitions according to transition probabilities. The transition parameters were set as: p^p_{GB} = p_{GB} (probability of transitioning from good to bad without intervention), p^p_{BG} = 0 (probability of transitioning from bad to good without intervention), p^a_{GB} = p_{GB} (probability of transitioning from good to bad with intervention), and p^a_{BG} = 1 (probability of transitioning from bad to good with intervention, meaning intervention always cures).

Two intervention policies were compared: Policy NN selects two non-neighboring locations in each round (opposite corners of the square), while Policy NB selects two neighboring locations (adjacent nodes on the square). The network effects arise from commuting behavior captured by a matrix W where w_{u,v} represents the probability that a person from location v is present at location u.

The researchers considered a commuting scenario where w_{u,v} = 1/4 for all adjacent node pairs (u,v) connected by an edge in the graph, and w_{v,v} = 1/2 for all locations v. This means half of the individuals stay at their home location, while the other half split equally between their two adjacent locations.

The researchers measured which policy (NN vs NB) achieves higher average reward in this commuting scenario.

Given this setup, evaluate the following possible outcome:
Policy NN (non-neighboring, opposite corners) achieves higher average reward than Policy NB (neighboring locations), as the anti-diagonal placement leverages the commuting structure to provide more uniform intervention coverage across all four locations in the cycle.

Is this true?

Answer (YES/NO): NO